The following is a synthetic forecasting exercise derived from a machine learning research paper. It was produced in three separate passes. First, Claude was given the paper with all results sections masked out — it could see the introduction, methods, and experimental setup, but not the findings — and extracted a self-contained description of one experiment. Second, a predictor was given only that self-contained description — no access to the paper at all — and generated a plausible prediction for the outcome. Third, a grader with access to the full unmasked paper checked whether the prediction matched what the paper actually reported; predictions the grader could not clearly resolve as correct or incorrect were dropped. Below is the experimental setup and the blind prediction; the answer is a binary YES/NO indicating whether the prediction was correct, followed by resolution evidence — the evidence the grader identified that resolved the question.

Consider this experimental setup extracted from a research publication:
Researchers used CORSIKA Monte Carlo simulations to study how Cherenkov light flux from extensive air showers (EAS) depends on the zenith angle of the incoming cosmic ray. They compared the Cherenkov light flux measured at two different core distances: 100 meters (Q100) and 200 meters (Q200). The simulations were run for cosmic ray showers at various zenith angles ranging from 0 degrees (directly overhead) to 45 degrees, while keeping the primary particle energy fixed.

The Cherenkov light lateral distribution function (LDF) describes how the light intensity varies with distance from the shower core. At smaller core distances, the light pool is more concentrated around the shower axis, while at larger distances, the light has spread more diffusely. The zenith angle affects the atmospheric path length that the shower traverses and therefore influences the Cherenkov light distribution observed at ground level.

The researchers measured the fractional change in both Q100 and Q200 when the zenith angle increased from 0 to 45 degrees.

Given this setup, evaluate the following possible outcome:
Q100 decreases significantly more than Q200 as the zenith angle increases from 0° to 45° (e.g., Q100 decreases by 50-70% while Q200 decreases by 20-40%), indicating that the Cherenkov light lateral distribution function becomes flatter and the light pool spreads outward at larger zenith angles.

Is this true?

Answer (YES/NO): NO